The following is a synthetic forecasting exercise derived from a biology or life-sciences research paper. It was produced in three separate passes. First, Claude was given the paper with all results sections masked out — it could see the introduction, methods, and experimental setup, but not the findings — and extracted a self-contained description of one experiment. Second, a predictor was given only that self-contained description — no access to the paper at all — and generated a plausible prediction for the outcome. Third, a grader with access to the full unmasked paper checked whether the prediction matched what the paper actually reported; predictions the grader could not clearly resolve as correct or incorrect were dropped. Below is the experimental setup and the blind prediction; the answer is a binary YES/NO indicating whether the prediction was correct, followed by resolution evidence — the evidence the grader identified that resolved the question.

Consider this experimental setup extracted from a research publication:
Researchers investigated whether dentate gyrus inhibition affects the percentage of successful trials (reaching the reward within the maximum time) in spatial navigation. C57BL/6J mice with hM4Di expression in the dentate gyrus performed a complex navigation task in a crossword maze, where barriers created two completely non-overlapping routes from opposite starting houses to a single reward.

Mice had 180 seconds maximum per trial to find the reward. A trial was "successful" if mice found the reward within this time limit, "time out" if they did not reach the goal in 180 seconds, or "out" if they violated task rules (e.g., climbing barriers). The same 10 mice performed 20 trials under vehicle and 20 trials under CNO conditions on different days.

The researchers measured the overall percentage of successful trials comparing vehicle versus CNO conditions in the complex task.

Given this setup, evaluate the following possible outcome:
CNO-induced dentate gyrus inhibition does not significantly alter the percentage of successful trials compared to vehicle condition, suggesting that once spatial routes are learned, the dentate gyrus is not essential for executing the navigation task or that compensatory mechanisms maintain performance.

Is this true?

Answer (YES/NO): YES